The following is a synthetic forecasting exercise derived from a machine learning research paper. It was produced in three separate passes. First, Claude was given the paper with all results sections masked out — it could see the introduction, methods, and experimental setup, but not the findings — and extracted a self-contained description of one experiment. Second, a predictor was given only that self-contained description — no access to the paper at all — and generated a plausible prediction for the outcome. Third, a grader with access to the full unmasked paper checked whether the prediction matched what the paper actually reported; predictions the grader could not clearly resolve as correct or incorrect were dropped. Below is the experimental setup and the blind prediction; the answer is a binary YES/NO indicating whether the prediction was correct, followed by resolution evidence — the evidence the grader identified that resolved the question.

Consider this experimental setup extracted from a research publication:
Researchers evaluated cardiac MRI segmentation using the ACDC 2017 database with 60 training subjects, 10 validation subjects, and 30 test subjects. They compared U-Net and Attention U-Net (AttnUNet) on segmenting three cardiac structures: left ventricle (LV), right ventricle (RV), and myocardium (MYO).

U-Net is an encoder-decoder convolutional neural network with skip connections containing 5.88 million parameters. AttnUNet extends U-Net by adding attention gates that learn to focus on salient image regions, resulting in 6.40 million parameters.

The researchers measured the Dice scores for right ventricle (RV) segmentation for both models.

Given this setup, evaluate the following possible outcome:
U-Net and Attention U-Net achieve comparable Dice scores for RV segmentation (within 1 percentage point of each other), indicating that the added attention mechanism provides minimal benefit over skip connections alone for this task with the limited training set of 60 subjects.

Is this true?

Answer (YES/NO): YES